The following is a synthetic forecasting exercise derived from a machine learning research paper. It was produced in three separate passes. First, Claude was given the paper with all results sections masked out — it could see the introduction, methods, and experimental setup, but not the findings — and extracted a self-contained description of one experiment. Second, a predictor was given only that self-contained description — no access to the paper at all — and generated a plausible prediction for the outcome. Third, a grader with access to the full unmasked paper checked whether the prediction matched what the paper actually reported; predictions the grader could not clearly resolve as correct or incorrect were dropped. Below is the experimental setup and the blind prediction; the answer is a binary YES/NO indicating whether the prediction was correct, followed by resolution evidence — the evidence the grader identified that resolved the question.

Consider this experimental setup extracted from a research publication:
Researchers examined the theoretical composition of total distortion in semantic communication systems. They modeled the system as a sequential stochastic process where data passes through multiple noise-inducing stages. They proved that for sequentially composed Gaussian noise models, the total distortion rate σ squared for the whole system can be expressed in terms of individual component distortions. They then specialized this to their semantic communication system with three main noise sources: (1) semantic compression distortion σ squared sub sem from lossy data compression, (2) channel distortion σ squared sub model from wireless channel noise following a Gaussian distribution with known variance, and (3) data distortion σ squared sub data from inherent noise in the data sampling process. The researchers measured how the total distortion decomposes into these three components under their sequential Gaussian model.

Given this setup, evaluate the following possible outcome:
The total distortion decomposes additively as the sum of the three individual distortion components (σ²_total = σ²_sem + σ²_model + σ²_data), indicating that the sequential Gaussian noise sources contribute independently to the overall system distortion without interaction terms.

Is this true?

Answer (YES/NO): YES